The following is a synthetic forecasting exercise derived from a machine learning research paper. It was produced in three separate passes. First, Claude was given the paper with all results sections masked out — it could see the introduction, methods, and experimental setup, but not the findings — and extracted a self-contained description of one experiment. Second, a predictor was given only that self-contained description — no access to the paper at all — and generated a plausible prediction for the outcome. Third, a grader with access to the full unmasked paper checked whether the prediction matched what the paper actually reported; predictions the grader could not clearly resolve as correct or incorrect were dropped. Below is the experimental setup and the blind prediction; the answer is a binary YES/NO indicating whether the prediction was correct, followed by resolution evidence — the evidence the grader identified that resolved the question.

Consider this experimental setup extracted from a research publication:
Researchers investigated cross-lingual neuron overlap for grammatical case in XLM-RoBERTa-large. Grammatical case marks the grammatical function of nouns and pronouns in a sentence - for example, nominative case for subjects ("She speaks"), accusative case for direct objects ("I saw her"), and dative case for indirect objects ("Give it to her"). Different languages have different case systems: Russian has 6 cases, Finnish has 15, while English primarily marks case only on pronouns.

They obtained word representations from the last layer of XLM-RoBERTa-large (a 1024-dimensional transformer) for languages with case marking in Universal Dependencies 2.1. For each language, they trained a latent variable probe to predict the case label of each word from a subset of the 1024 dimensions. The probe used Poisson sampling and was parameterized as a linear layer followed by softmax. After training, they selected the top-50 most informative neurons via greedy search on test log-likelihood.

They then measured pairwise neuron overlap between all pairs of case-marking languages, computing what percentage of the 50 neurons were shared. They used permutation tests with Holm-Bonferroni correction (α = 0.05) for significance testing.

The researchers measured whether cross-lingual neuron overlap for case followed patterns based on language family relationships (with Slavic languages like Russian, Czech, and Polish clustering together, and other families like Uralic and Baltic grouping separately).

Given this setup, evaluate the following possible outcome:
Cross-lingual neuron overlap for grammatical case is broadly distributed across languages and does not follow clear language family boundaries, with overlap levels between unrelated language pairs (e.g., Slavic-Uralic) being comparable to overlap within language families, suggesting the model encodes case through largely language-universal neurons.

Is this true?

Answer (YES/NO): NO